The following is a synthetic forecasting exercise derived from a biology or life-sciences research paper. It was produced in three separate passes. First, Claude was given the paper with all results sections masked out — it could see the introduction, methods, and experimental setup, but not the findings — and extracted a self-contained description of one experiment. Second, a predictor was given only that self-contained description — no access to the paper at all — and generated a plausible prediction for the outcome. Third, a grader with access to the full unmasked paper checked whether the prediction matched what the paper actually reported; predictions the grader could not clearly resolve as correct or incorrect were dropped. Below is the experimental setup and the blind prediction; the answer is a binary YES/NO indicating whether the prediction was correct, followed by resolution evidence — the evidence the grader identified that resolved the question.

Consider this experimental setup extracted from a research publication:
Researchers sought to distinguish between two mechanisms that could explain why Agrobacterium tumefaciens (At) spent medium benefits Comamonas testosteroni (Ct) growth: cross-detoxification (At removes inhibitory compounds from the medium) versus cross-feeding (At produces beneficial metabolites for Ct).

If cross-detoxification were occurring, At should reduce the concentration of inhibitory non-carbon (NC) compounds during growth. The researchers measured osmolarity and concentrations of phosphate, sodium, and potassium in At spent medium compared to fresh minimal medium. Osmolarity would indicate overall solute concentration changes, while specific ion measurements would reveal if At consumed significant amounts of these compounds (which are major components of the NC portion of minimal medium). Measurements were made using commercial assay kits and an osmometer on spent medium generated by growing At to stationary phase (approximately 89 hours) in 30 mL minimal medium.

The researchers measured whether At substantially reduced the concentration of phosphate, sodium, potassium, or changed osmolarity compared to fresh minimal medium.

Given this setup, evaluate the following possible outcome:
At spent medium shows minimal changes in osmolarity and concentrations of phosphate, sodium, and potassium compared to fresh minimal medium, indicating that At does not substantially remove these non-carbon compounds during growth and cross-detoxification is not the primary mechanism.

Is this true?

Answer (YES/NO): YES